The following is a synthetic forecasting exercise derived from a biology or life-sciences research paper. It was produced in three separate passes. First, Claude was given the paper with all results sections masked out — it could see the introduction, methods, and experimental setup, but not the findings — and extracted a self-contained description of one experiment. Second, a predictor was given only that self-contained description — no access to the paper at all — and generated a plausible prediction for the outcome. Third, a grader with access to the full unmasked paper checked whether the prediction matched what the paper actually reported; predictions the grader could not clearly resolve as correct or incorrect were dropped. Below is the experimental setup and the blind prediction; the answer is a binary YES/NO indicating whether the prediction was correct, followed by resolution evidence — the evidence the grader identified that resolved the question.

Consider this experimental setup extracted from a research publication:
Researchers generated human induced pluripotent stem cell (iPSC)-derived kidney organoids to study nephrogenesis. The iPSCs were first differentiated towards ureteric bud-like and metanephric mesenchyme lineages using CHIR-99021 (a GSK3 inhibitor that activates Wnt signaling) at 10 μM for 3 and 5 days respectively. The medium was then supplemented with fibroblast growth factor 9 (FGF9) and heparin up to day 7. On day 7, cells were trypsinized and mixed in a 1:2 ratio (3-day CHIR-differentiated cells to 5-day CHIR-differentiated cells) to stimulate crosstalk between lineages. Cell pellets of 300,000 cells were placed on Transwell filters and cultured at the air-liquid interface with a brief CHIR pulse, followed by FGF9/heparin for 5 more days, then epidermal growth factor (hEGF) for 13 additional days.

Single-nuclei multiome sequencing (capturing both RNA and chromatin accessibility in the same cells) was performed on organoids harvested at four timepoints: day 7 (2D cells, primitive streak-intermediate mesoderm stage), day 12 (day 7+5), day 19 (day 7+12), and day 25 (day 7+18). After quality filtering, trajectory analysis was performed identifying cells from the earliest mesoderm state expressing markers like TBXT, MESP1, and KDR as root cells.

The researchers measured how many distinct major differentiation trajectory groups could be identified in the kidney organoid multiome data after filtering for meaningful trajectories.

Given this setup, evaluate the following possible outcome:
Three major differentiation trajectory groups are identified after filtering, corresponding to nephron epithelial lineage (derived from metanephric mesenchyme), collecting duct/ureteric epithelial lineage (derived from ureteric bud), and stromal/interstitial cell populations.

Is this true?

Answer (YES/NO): NO